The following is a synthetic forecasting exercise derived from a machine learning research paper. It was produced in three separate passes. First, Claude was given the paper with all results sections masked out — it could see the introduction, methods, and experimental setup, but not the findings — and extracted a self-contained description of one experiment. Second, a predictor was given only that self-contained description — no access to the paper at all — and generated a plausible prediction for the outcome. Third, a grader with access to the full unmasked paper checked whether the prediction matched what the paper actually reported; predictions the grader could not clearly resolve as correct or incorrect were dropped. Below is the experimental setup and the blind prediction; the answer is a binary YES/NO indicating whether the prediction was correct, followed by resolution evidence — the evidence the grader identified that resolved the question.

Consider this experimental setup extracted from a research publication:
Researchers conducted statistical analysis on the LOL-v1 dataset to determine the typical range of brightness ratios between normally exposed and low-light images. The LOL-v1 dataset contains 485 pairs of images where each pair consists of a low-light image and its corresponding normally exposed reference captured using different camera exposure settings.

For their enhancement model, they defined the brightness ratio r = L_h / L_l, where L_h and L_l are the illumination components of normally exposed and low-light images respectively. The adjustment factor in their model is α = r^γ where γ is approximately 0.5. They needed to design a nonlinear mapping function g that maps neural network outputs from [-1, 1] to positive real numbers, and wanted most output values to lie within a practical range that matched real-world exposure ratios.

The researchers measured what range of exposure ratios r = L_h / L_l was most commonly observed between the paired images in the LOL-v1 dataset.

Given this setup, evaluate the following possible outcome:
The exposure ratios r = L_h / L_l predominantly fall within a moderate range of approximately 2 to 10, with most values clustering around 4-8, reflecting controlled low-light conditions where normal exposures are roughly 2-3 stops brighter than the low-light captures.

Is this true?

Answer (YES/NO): NO